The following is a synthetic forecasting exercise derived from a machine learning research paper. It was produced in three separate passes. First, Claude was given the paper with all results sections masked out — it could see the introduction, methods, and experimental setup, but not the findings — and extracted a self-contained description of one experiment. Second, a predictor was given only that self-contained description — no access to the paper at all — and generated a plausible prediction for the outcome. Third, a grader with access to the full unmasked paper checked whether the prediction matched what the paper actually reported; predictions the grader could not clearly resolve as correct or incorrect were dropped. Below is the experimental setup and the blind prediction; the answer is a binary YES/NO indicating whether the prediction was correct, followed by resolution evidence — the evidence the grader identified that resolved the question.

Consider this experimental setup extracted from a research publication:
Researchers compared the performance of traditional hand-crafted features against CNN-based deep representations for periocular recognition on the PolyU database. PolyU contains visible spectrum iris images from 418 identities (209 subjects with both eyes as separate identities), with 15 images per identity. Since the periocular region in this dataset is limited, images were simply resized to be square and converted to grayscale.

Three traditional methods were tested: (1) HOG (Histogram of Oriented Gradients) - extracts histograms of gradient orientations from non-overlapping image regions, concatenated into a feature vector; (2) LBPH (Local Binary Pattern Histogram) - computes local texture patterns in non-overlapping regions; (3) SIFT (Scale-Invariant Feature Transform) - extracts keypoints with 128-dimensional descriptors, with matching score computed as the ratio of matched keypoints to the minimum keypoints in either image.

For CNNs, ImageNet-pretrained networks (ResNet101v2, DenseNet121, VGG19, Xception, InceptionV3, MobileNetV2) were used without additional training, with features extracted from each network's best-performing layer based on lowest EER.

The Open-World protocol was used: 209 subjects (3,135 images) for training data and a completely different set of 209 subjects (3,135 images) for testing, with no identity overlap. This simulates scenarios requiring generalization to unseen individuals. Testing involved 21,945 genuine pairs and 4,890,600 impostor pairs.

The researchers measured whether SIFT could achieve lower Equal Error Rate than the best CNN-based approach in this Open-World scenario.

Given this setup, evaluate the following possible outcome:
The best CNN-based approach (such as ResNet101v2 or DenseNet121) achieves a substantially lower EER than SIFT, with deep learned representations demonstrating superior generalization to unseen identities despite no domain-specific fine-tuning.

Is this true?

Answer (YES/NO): NO